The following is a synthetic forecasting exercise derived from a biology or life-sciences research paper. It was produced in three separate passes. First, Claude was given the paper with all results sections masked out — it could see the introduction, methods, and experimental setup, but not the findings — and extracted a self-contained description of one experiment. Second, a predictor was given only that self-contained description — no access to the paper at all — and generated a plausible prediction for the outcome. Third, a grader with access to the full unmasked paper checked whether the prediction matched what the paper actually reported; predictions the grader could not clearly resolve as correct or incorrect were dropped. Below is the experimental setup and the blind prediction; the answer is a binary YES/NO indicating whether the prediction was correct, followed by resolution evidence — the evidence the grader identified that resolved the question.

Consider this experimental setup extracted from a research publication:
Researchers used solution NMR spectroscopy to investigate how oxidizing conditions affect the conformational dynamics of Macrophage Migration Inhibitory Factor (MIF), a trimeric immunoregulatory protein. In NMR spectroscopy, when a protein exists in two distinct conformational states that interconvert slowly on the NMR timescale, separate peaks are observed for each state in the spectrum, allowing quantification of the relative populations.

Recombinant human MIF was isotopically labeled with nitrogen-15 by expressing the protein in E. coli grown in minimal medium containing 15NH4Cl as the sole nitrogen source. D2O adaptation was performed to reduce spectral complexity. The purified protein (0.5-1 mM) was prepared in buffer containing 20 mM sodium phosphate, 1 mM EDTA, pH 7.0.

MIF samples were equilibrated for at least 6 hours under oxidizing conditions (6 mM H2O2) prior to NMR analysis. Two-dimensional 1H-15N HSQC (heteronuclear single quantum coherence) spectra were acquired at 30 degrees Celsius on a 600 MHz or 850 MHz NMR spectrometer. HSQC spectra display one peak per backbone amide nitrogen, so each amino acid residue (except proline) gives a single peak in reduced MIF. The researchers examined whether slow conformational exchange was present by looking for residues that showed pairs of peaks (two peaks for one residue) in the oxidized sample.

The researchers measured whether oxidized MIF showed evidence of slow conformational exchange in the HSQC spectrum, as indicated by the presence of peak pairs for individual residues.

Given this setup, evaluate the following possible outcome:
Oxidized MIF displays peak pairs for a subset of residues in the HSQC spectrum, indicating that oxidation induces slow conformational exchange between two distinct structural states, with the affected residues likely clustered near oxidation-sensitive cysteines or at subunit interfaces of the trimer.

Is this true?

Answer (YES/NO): YES